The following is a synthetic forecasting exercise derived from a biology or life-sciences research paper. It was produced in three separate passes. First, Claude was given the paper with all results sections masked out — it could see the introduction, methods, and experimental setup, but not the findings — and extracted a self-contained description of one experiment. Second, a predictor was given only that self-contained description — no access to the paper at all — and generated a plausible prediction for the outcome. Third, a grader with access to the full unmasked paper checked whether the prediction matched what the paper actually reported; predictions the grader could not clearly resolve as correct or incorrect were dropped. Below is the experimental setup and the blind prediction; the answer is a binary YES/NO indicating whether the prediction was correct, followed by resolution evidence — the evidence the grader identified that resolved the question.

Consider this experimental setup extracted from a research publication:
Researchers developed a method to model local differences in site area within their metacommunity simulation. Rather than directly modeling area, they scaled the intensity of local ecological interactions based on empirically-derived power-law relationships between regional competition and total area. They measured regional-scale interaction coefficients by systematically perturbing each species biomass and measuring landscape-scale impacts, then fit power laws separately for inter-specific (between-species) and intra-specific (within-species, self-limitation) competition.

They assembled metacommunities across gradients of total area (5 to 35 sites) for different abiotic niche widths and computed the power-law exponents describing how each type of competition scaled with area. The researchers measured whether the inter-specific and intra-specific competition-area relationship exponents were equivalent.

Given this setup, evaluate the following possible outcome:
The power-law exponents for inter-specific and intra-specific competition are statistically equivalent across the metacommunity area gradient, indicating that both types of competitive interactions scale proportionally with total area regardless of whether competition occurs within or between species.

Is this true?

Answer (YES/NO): NO